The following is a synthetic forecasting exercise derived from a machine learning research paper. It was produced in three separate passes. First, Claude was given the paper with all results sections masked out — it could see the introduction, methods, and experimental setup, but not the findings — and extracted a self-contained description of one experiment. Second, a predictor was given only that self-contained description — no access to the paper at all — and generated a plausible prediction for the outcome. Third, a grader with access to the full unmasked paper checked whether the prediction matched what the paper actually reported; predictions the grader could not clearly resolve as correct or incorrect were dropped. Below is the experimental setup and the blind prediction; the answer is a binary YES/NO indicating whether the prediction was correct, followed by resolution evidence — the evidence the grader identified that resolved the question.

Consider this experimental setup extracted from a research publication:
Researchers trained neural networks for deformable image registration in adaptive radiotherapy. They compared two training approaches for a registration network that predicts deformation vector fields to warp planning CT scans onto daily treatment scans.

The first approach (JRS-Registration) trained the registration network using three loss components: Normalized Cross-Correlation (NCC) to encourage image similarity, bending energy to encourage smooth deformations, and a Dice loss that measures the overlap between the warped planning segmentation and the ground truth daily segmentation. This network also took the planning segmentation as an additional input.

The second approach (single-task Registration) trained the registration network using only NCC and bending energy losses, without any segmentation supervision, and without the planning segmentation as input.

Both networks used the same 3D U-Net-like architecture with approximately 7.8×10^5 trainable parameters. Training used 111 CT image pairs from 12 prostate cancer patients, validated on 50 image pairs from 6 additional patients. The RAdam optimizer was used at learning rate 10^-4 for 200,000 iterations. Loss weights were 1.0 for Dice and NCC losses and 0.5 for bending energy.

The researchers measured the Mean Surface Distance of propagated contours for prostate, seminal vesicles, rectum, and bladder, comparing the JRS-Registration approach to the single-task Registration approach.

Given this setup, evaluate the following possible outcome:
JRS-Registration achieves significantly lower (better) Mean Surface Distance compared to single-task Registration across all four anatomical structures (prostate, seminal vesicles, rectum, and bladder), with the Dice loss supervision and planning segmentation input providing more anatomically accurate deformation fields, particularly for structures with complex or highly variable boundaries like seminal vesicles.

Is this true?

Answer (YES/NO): NO